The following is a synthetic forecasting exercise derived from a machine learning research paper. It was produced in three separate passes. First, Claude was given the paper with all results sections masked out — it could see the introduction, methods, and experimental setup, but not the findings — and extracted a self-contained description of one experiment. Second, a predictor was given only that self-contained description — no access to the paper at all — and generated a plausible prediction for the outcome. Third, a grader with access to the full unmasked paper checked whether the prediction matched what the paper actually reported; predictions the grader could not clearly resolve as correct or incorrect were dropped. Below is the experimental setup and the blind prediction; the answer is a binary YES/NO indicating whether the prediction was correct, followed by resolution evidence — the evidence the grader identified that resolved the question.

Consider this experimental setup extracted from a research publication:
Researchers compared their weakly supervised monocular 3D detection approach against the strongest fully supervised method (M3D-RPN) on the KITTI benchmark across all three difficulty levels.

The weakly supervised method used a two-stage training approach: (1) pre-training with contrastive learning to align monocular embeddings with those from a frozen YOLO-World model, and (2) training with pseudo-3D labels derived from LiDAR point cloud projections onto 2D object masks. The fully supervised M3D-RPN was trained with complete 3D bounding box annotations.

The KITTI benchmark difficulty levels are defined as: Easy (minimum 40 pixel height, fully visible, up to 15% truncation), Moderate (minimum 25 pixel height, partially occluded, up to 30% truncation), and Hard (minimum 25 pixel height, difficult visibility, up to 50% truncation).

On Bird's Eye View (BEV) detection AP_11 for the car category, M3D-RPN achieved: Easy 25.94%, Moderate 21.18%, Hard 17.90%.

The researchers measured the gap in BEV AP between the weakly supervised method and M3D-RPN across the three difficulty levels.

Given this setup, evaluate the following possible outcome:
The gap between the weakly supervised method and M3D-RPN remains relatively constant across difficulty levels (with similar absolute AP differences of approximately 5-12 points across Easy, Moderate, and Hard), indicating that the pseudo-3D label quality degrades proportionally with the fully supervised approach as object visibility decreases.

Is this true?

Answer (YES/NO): NO